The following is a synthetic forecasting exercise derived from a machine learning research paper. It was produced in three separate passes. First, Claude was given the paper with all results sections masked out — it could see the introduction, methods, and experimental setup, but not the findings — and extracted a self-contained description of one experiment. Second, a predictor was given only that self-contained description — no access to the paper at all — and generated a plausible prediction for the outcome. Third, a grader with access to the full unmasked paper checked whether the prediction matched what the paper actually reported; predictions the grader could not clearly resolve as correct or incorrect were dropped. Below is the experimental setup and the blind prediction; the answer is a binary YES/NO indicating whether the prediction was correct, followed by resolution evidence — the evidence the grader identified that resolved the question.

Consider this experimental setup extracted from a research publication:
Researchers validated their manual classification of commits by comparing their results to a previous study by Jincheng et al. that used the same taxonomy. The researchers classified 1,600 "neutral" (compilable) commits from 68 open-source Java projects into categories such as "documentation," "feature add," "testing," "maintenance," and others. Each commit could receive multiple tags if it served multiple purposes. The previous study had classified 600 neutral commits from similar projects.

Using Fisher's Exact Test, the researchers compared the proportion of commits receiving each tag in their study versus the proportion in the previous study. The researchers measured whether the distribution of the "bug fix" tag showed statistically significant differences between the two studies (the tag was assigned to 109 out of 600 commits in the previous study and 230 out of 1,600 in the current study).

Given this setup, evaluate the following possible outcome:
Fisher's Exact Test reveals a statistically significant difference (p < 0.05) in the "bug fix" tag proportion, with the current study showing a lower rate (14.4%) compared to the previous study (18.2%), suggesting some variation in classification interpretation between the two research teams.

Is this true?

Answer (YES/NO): YES